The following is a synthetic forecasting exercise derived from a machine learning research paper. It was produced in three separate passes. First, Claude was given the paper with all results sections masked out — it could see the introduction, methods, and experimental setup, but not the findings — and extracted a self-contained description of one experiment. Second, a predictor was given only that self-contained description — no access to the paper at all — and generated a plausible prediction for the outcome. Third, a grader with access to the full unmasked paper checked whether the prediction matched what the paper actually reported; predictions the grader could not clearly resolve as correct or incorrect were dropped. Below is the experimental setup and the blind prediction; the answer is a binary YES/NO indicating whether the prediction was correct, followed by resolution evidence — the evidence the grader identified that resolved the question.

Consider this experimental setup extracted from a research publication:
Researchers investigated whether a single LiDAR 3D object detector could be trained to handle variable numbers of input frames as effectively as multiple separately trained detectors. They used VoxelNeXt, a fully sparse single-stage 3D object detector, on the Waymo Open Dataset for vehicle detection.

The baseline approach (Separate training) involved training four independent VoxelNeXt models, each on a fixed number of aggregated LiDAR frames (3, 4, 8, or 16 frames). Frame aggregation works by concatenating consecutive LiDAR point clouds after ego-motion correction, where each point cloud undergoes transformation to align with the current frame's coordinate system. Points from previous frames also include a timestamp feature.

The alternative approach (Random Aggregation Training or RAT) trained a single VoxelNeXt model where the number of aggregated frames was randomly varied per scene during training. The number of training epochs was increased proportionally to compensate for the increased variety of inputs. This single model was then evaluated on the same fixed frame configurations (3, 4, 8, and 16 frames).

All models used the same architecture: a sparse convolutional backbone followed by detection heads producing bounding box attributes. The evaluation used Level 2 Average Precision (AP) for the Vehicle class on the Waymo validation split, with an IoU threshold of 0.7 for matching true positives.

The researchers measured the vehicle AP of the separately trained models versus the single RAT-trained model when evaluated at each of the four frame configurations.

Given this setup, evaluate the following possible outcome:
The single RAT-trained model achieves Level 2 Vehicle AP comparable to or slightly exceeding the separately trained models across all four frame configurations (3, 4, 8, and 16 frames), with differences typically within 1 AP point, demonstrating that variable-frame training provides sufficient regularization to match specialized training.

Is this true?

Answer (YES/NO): YES